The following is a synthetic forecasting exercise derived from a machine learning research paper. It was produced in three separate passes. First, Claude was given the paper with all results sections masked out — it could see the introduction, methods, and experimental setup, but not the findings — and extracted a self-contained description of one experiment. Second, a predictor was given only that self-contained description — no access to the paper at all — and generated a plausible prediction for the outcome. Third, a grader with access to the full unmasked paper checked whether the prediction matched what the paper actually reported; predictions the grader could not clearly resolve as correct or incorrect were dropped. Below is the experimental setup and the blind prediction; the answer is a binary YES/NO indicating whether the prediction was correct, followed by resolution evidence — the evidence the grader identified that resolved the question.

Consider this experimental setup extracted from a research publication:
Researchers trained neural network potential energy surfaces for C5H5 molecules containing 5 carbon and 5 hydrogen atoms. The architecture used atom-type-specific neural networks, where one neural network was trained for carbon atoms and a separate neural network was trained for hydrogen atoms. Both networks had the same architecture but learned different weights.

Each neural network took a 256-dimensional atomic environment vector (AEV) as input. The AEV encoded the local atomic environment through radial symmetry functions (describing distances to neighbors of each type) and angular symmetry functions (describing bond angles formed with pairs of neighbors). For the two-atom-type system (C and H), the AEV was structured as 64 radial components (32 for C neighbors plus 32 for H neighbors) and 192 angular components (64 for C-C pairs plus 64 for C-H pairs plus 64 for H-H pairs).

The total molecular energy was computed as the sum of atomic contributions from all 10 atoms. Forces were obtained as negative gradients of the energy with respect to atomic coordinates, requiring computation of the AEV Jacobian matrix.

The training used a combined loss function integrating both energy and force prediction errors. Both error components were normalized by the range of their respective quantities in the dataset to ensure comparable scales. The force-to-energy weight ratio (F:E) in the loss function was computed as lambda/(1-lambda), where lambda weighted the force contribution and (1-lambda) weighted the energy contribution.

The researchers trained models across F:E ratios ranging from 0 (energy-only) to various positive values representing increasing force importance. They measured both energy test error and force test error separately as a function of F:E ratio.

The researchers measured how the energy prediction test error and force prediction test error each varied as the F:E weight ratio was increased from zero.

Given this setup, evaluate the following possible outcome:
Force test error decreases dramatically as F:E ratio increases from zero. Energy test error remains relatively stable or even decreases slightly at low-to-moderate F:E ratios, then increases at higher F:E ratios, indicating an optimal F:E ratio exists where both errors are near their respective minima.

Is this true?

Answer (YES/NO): NO